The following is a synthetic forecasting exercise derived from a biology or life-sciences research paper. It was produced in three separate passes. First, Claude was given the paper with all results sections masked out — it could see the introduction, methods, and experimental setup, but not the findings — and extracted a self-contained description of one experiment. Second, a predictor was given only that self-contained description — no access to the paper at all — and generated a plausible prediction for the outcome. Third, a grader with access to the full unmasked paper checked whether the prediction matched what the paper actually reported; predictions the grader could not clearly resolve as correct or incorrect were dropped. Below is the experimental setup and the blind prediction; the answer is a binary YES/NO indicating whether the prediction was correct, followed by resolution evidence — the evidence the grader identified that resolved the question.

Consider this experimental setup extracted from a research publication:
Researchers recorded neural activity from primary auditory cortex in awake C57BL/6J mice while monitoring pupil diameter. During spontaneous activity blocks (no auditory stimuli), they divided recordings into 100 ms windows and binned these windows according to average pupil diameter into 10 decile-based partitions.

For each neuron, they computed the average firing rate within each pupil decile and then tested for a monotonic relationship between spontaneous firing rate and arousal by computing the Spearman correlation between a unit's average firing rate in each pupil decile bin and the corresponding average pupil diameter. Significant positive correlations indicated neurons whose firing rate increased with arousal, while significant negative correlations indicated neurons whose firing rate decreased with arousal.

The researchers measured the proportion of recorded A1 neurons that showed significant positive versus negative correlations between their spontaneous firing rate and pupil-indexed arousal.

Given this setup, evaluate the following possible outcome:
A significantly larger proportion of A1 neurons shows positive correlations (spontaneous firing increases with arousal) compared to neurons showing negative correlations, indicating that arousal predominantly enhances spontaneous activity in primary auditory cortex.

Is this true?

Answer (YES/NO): NO